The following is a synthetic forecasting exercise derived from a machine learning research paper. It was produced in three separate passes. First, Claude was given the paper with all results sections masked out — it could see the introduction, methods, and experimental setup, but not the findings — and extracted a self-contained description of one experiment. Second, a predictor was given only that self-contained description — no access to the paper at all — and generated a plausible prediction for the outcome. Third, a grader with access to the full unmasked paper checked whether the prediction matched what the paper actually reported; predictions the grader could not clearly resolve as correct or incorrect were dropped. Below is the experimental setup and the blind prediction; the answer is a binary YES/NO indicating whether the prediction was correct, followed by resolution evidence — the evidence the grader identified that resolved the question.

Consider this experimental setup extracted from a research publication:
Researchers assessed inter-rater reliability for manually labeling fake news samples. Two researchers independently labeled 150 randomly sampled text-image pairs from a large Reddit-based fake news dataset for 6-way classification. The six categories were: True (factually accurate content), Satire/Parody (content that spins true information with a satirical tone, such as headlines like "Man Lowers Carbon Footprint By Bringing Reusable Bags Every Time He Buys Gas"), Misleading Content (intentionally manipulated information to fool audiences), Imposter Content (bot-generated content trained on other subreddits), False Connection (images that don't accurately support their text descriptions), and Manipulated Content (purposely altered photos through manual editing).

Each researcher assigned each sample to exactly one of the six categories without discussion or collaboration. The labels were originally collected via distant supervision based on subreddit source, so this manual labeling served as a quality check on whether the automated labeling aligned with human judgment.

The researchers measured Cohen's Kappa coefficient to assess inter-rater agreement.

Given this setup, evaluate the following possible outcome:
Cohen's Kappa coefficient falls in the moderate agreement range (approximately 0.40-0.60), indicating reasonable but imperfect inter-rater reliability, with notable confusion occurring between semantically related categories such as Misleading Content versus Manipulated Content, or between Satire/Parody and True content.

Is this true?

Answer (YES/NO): YES